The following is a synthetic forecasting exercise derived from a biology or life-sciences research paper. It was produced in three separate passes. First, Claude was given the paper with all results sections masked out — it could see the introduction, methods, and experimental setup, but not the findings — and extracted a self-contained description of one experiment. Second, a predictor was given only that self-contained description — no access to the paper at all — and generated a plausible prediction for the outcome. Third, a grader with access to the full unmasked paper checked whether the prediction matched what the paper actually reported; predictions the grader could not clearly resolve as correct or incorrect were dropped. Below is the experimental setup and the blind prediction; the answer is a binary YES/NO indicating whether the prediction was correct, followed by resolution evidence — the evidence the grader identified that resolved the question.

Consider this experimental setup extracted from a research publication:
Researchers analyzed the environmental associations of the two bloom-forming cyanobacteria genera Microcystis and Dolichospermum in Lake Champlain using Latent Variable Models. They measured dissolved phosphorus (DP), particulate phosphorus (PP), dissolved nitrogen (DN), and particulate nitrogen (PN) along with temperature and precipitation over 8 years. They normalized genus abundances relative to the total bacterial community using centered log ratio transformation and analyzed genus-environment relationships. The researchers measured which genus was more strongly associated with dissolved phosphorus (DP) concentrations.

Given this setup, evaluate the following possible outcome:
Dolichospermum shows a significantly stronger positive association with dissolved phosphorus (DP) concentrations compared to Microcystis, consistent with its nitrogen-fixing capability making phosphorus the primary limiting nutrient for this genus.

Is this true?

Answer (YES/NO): NO